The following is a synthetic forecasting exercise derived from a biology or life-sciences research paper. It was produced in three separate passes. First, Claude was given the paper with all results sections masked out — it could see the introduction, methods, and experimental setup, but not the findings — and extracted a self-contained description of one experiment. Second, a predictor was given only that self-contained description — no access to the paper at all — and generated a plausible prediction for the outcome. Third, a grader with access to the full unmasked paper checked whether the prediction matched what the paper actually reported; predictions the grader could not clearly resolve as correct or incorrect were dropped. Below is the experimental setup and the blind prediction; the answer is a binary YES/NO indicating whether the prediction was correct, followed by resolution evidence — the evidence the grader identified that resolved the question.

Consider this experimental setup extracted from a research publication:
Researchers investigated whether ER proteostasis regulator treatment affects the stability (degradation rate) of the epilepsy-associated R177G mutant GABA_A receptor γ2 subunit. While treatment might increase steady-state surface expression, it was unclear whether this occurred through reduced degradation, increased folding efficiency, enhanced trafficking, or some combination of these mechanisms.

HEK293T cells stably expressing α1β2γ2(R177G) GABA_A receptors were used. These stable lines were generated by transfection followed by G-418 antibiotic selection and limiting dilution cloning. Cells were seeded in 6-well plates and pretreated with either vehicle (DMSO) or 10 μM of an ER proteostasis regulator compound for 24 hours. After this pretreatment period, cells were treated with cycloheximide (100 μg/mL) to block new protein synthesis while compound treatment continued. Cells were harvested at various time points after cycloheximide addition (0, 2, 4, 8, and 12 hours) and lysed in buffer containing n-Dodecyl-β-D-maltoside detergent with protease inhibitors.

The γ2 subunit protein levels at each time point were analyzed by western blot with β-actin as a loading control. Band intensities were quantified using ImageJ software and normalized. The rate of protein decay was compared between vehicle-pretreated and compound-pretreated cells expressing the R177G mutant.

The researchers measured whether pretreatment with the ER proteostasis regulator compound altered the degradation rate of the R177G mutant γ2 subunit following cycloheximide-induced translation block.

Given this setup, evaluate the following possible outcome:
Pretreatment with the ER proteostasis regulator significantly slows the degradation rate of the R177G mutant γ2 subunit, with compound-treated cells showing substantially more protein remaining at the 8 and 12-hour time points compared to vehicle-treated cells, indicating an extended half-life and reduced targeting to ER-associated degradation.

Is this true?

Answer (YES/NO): YES